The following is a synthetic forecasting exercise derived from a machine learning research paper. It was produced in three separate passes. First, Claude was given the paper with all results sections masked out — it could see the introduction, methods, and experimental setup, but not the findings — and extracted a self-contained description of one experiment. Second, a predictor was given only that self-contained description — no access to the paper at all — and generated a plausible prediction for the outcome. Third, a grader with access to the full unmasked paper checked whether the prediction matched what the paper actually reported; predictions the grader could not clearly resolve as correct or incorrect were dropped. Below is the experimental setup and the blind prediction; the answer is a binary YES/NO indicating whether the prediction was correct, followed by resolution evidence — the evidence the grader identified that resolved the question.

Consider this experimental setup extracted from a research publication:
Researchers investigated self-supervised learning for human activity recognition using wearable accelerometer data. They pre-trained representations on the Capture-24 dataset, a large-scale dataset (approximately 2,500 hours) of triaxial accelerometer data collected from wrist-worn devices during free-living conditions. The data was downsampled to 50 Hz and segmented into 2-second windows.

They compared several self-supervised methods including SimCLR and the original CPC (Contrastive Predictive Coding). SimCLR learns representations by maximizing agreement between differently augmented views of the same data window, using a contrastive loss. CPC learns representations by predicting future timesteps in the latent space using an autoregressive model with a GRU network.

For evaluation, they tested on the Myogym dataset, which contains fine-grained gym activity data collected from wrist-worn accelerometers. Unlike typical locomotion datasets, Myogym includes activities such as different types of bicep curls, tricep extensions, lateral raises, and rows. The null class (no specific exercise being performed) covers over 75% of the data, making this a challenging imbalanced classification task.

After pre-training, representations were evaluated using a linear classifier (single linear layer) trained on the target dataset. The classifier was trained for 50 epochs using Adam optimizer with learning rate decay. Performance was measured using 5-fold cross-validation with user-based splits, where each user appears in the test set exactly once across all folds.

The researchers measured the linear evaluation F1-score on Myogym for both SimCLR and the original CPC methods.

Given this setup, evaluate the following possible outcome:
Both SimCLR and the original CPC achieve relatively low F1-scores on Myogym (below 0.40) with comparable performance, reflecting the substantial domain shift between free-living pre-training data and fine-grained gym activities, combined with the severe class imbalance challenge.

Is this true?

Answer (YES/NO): NO